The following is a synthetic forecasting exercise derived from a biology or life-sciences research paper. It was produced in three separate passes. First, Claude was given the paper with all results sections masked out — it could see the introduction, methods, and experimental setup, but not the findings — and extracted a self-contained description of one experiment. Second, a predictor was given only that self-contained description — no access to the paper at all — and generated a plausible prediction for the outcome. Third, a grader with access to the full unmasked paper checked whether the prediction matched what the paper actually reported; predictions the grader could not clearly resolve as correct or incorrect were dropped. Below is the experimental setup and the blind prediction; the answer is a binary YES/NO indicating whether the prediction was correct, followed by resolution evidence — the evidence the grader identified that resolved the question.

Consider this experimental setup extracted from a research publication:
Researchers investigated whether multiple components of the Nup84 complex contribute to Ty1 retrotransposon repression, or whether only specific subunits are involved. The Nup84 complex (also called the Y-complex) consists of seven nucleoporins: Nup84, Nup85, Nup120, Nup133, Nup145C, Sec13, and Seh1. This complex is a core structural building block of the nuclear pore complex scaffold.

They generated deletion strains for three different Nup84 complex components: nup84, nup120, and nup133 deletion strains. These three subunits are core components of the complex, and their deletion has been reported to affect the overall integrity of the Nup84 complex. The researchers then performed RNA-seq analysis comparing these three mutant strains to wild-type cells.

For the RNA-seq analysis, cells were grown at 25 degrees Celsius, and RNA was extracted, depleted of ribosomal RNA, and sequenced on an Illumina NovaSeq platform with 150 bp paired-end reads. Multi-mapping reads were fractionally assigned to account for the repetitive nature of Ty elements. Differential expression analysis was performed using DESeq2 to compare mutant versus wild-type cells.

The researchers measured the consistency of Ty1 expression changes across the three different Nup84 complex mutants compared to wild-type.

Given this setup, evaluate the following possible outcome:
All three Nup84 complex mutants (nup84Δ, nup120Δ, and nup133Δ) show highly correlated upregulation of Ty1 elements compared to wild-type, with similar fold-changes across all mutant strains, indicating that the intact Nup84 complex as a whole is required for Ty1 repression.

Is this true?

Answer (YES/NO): YES